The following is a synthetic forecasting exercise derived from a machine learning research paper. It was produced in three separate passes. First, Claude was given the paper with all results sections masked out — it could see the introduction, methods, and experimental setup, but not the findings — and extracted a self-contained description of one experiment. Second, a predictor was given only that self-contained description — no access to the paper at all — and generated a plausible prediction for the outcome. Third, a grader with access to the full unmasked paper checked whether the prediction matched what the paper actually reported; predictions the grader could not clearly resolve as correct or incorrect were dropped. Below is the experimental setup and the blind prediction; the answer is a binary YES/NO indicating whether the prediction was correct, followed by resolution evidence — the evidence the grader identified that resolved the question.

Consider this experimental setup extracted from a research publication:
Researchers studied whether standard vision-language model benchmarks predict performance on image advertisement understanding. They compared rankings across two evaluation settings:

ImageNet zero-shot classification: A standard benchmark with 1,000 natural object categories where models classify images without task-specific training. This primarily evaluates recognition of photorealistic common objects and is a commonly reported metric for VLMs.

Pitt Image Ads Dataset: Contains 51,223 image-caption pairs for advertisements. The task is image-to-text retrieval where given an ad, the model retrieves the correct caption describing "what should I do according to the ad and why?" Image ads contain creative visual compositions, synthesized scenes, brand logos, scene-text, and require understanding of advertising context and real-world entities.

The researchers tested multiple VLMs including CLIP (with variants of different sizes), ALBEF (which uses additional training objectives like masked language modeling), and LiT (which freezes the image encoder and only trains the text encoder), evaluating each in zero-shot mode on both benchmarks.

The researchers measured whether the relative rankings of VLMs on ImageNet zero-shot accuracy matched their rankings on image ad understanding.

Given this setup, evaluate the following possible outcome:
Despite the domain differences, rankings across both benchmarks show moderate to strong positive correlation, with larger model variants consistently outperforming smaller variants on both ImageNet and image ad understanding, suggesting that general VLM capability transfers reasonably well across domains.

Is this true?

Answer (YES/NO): NO